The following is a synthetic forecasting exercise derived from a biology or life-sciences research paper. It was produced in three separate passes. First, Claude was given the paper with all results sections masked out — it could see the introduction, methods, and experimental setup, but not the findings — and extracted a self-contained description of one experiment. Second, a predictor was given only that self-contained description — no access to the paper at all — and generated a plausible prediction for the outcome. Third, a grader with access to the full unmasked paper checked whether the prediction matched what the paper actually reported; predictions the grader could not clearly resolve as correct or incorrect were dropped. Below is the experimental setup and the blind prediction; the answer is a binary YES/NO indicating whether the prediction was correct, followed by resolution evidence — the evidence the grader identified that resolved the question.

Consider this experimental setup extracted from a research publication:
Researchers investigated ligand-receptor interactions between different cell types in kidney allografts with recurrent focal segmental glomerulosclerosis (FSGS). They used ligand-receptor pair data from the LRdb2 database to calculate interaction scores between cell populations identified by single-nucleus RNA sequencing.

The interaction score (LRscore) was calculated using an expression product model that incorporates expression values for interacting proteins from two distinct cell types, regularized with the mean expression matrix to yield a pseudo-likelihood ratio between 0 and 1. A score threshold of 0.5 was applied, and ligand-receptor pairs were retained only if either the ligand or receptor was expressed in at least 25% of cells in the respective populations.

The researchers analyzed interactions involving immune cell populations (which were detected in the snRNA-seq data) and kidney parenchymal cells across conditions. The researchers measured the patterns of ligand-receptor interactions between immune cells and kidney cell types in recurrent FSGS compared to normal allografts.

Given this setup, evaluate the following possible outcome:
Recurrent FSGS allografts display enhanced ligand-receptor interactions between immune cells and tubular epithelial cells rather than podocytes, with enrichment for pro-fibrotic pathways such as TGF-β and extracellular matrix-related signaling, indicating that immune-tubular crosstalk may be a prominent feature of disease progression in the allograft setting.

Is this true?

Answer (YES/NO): NO